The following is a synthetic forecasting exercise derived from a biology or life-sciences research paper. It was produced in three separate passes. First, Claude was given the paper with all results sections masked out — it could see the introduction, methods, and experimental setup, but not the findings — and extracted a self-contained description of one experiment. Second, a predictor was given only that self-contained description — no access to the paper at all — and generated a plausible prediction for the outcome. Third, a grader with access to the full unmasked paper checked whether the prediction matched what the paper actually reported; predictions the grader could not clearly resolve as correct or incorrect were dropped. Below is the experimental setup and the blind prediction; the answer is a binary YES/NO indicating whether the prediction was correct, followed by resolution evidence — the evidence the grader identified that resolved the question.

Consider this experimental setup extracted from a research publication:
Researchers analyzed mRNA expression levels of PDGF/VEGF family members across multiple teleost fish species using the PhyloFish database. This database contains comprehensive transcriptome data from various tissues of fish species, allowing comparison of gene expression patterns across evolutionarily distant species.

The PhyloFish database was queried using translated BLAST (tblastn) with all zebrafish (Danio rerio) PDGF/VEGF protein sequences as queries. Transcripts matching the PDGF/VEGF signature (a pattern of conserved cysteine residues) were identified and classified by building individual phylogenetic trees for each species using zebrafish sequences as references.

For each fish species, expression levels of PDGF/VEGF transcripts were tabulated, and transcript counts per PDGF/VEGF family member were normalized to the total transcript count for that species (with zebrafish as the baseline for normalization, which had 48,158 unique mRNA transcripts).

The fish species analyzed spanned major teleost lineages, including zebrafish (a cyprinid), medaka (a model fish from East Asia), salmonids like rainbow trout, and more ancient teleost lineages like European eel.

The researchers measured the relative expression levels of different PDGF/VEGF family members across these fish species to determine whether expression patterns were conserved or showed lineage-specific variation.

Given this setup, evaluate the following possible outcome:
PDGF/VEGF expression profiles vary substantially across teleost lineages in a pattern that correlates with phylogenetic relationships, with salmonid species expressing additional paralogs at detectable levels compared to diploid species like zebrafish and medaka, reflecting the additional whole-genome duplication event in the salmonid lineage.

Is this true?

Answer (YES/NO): YES